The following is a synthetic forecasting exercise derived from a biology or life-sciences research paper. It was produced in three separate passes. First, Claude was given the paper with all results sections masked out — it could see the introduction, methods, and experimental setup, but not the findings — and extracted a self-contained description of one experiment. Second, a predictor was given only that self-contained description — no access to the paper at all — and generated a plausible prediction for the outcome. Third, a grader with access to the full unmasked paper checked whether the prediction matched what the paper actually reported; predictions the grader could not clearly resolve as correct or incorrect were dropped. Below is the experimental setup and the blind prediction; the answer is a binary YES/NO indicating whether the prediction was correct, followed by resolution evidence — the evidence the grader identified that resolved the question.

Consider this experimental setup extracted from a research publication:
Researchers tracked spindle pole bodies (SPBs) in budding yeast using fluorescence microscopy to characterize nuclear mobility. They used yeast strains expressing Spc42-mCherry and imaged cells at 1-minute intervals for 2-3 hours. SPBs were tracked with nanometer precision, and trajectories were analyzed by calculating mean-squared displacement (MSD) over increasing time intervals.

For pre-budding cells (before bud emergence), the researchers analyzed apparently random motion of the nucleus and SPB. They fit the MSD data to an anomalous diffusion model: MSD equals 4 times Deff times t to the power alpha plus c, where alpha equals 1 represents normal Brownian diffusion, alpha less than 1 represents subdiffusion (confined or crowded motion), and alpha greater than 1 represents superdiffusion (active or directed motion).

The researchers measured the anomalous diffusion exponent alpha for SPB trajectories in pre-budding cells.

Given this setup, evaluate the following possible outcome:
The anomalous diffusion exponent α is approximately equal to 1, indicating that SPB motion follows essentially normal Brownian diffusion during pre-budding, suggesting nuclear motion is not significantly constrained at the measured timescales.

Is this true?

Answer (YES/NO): YES